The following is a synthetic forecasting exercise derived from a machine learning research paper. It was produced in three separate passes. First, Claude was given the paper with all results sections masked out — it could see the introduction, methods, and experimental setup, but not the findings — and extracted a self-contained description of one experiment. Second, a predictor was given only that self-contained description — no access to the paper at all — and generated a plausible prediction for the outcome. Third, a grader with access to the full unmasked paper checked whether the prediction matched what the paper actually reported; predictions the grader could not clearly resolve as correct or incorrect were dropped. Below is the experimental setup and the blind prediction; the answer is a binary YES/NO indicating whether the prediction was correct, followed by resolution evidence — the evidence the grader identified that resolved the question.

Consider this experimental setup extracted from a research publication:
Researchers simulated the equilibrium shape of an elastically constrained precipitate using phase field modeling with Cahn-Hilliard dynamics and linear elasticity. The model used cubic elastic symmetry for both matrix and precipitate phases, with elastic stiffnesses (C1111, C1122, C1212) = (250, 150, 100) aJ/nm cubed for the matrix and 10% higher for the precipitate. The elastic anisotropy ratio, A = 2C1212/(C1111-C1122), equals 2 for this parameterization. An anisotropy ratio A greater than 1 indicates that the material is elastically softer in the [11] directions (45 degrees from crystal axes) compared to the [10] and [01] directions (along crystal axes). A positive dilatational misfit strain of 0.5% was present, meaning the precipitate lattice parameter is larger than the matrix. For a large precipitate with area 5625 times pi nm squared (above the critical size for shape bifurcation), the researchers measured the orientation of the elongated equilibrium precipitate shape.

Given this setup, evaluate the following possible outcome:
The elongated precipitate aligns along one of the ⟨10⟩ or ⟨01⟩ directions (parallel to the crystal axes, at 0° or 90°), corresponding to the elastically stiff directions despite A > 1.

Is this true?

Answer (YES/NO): YES